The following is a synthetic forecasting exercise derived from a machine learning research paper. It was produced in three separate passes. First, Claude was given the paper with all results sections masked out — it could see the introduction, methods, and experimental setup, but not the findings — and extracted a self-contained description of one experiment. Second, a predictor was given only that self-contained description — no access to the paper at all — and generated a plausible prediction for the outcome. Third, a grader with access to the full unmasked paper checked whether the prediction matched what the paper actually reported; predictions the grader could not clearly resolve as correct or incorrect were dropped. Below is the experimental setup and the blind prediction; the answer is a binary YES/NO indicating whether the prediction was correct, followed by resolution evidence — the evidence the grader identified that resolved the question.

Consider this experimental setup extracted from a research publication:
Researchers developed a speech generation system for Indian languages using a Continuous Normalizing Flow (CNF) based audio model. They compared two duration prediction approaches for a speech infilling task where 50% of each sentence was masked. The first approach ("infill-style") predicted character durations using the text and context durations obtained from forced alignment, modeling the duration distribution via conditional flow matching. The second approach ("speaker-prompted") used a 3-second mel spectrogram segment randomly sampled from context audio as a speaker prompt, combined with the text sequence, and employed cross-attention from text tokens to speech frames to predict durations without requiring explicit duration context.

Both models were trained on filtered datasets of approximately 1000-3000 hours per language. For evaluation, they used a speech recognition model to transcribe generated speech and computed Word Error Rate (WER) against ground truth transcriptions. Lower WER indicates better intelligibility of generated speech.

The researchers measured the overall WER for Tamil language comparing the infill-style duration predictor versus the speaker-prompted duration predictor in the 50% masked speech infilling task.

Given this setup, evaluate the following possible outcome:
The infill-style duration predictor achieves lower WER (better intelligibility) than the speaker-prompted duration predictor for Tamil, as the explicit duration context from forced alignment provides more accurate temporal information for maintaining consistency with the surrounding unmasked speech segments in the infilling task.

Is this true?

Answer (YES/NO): NO